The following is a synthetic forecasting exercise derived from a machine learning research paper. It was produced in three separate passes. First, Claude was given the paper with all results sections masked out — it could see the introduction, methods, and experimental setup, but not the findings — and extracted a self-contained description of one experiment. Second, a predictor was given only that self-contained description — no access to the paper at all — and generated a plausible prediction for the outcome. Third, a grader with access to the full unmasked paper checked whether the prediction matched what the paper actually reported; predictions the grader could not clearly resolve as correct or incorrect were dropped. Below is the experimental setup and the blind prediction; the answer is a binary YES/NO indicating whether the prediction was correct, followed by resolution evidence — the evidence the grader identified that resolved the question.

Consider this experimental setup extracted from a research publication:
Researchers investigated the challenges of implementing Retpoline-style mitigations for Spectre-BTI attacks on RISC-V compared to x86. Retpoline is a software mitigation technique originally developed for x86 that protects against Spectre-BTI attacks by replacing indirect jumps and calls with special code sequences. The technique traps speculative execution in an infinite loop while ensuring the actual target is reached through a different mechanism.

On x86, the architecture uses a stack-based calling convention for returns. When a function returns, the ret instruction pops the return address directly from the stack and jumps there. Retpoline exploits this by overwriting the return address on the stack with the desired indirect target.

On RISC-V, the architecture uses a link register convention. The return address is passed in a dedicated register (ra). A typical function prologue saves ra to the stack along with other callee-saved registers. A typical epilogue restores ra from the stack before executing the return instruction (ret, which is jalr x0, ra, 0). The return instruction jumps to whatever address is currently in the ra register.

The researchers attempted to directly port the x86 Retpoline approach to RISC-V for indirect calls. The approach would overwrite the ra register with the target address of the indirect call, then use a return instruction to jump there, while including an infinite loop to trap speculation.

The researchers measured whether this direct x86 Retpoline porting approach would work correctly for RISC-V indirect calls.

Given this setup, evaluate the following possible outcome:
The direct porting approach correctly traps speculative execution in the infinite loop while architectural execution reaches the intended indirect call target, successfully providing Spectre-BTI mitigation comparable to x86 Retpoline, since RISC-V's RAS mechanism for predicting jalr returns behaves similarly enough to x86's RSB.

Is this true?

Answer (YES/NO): NO